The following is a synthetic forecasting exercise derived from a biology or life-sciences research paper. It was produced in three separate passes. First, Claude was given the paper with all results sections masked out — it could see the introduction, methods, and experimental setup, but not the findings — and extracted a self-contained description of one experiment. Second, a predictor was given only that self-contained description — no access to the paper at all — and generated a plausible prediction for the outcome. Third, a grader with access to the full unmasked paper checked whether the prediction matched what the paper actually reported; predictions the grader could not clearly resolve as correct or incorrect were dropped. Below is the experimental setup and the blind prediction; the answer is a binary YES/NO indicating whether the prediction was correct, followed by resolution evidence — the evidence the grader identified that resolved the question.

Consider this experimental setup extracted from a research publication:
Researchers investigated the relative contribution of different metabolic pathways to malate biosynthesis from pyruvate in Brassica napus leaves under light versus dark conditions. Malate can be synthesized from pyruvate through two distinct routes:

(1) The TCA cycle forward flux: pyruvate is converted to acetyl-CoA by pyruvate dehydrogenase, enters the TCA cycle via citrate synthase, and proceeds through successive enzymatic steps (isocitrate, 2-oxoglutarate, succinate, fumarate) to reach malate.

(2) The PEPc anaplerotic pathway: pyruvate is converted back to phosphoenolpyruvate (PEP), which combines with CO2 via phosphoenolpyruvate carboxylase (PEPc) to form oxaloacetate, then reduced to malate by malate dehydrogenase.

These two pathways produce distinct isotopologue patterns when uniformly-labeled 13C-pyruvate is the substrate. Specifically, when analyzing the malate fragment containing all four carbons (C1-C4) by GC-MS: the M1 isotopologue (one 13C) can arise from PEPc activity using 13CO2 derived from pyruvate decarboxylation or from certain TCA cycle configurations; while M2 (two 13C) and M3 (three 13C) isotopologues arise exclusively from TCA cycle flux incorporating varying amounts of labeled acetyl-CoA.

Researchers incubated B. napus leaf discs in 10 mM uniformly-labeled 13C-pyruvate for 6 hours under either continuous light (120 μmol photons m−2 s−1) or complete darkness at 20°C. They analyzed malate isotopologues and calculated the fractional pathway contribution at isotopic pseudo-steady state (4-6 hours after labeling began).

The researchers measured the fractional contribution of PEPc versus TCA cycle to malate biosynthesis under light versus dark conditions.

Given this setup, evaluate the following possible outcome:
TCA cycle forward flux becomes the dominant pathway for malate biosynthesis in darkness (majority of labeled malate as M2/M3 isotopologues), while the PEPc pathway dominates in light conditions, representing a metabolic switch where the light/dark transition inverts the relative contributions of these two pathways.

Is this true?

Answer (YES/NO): NO